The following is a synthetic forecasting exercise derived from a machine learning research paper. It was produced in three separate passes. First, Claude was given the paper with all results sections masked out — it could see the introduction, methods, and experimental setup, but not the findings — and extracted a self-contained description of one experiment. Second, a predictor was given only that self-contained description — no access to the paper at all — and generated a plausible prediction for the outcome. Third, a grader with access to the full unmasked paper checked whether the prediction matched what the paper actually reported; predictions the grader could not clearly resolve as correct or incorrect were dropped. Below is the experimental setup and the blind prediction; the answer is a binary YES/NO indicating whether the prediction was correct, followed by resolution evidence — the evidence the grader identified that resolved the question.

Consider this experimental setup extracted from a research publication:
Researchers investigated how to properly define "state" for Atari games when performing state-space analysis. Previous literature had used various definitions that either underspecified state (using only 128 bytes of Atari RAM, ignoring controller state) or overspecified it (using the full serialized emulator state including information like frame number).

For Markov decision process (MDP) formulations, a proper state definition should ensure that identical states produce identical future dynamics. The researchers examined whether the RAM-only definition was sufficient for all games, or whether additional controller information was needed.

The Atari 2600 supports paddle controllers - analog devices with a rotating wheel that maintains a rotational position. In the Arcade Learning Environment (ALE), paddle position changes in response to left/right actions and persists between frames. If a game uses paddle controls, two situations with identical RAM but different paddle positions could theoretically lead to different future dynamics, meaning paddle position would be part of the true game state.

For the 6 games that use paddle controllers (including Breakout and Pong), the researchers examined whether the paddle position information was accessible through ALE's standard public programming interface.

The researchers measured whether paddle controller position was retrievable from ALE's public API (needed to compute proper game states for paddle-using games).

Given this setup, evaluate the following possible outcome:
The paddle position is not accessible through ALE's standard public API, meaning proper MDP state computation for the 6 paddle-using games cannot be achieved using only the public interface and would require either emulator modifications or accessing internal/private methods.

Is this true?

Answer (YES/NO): YES